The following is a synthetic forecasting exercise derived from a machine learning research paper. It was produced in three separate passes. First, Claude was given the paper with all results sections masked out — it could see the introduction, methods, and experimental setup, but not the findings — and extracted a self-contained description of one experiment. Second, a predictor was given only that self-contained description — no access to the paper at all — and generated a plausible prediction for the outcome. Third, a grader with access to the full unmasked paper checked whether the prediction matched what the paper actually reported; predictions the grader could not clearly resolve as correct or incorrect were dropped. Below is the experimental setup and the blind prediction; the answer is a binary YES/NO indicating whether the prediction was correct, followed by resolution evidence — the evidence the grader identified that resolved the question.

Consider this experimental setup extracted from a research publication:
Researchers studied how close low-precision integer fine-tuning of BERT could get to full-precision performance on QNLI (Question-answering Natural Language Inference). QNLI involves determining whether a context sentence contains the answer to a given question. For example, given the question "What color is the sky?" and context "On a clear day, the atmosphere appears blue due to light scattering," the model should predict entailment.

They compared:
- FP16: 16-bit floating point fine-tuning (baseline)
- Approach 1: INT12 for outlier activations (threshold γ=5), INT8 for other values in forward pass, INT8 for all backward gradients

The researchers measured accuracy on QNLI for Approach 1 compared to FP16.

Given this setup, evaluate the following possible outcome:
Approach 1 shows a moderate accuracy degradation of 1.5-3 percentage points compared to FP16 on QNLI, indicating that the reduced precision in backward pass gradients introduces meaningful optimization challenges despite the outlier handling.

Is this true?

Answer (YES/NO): NO